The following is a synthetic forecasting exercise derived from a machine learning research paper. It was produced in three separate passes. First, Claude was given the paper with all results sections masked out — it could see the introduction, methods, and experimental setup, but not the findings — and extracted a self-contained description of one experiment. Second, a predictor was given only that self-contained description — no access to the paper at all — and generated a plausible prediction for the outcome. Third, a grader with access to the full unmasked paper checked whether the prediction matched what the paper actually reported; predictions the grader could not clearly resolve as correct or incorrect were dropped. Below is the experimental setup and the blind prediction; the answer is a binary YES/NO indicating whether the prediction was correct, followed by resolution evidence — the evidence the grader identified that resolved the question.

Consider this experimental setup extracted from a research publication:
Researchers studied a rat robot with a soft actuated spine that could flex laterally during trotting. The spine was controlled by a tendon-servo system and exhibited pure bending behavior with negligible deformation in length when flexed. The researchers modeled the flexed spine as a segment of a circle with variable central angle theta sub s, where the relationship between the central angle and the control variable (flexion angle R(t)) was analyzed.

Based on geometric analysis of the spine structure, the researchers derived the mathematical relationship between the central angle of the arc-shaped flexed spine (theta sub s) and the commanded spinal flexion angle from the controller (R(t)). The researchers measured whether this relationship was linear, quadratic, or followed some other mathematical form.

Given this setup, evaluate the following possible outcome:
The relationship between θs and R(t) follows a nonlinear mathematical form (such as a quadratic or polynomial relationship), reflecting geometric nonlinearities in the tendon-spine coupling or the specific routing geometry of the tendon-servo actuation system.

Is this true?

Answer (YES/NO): NO